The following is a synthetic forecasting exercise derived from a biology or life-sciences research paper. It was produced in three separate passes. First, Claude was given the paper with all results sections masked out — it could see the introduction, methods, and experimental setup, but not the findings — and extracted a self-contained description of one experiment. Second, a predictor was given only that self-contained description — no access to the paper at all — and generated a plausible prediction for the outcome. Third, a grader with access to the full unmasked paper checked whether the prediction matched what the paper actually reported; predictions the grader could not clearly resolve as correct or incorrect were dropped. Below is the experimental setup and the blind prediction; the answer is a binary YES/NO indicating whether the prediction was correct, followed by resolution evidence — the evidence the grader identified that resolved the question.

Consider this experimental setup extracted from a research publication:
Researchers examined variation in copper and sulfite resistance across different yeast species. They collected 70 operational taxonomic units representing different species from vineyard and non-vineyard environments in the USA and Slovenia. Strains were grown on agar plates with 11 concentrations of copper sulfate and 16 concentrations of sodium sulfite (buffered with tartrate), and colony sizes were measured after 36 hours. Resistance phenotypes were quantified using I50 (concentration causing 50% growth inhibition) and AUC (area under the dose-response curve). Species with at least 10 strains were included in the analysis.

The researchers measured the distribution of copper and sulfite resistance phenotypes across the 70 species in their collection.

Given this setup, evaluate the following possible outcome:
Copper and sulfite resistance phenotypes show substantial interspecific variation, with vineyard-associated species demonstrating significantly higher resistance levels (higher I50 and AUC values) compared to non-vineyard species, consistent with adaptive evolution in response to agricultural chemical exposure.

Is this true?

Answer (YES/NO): NO